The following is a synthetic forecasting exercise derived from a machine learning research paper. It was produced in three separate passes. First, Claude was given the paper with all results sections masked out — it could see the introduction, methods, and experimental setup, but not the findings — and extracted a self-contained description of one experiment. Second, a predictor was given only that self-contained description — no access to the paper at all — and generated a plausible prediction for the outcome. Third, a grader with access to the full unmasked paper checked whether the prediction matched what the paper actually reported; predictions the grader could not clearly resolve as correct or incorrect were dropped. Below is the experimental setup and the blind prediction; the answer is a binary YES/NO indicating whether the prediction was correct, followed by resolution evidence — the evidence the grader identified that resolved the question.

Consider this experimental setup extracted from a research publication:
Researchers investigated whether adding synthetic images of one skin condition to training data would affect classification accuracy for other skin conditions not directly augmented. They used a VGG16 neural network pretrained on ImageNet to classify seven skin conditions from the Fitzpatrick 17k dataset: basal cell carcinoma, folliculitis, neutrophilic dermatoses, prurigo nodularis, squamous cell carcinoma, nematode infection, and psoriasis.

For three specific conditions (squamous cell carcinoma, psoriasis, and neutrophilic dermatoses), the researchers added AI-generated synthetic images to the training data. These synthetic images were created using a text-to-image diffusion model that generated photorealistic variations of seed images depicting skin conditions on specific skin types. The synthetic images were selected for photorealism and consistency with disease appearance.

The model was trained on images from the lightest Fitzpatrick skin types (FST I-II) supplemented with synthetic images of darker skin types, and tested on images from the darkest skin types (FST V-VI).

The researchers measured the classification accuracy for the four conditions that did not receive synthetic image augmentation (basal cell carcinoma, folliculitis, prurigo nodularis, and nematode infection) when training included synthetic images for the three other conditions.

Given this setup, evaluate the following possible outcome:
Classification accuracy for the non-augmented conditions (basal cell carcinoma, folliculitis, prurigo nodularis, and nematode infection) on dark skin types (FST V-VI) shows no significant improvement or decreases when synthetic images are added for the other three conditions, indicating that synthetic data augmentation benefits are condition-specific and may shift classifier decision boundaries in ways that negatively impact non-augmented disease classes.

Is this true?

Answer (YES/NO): YES